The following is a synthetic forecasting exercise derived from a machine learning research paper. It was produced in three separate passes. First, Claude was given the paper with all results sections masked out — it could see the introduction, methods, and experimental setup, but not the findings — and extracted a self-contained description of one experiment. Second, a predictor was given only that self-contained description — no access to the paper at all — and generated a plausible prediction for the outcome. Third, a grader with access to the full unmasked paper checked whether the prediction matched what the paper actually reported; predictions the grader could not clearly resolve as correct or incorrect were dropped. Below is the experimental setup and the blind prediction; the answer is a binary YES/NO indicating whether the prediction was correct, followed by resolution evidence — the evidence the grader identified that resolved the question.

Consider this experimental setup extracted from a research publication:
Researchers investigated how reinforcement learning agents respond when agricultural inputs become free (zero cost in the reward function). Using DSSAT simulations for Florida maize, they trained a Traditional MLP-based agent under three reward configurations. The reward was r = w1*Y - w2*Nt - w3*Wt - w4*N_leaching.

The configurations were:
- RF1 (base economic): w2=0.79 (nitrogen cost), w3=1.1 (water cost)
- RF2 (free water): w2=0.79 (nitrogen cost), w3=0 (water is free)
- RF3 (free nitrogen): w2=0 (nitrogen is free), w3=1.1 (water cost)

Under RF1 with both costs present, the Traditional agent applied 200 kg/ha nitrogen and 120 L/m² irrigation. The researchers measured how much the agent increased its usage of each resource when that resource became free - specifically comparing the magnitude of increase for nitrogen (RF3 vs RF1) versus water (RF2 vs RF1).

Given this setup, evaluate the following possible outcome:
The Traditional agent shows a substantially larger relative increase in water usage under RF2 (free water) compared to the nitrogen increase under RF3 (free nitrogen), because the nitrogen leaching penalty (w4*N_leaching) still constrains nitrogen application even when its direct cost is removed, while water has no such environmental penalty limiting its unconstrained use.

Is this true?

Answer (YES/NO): NO